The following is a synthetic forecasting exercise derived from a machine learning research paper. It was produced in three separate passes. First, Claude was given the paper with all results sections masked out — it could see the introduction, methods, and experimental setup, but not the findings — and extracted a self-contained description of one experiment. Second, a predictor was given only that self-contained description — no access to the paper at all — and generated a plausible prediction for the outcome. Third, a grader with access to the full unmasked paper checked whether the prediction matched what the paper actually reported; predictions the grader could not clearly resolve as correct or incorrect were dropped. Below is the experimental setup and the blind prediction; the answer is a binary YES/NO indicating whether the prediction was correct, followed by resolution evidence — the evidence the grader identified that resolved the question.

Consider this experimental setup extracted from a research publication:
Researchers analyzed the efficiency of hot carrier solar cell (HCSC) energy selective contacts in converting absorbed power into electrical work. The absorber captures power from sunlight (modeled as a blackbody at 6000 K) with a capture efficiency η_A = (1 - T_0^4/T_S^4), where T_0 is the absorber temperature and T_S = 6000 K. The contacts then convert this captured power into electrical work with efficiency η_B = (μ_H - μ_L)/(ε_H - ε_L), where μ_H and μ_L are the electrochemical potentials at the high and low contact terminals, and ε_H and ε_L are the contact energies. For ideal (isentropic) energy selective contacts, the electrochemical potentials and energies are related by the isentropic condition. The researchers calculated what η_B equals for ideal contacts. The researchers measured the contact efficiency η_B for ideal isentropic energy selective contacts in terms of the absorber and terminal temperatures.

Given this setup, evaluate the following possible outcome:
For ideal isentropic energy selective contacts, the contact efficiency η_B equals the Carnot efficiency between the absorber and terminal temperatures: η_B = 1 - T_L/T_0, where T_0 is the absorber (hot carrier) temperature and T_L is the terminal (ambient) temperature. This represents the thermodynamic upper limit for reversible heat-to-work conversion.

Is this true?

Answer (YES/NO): YES